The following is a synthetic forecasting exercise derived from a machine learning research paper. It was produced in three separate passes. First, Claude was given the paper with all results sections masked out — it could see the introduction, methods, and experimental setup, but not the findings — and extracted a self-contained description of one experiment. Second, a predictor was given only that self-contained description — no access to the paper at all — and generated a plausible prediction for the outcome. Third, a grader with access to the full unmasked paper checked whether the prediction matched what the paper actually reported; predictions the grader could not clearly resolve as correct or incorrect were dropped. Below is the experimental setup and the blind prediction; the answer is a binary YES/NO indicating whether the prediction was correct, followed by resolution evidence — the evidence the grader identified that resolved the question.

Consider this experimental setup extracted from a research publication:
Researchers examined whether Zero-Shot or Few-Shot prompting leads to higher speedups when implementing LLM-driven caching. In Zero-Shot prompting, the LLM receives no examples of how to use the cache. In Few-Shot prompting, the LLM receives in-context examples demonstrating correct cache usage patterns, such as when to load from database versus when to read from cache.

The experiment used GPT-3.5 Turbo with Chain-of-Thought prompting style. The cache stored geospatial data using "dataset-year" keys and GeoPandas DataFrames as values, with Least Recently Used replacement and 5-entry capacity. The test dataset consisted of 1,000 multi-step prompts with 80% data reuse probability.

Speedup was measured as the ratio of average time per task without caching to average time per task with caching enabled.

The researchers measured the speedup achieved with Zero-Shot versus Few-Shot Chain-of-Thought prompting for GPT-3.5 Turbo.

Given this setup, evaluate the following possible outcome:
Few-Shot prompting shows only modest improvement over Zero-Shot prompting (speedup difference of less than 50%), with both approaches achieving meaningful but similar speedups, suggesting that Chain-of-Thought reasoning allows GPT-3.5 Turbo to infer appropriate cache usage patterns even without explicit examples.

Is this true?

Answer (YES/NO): NO